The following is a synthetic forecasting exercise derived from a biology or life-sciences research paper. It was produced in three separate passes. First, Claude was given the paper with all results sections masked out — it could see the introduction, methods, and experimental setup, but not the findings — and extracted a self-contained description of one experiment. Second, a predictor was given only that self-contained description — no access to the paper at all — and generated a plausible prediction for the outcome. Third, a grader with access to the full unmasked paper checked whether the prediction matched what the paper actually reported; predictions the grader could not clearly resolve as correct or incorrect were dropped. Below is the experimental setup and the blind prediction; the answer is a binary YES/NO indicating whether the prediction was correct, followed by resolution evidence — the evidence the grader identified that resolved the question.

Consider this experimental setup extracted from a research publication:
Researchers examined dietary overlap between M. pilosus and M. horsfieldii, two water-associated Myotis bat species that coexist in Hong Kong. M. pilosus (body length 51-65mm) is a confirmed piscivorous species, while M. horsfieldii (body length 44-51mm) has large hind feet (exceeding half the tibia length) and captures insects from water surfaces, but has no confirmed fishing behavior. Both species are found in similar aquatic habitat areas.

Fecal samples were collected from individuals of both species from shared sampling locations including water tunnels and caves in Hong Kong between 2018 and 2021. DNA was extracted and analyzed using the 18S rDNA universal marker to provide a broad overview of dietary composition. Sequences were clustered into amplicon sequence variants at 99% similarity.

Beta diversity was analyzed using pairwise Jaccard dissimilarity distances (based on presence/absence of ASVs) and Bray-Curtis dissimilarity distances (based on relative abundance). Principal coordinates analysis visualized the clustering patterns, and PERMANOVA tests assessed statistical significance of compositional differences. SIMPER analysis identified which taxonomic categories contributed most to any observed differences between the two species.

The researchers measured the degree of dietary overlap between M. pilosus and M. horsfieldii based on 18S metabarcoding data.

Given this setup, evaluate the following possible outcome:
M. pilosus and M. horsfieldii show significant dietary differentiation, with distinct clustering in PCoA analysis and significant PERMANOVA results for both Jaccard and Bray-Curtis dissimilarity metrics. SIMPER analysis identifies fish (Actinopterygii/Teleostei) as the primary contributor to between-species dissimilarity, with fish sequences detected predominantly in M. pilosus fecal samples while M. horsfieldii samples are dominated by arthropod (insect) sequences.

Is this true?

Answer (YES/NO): NO